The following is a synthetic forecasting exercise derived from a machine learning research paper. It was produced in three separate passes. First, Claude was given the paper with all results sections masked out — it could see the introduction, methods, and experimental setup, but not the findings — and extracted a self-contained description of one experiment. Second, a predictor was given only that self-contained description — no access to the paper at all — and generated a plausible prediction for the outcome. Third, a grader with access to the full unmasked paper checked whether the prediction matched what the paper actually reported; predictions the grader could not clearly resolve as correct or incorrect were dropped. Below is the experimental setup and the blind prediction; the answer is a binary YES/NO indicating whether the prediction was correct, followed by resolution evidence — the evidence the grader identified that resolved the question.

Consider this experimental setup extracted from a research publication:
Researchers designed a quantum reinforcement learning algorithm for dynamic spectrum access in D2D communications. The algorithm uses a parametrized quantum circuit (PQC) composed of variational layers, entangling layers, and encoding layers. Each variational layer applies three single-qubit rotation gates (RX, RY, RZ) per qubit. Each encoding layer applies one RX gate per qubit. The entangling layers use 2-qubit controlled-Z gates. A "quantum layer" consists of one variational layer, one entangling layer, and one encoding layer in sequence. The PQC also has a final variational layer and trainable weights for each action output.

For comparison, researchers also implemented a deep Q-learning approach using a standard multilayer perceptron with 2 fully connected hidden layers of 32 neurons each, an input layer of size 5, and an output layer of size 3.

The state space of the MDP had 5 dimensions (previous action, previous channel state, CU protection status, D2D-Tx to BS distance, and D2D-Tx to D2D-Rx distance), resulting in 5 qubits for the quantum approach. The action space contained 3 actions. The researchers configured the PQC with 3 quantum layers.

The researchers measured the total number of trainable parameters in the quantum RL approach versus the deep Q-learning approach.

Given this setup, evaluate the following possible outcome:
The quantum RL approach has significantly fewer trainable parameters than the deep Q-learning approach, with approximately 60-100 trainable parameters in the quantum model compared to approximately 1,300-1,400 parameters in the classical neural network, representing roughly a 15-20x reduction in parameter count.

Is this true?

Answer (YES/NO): YES